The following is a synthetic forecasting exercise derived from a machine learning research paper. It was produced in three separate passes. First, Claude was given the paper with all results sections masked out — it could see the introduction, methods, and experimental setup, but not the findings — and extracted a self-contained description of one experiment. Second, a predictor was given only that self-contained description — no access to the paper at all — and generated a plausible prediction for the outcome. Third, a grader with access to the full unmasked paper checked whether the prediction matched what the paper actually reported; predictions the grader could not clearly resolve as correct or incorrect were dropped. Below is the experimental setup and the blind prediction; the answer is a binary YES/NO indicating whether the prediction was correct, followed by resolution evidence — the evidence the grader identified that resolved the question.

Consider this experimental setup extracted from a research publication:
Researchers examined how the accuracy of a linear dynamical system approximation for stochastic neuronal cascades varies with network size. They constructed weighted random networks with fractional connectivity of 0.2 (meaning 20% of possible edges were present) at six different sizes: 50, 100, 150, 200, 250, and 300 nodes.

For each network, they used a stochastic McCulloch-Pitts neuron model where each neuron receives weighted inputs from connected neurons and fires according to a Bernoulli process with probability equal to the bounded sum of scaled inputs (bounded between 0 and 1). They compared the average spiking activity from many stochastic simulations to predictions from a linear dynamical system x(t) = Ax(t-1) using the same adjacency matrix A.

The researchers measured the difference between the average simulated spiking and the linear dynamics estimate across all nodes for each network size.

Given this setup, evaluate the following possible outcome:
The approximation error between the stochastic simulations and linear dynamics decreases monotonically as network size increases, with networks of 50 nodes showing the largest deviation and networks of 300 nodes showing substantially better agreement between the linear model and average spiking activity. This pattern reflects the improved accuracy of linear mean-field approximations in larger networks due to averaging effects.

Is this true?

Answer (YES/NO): NO